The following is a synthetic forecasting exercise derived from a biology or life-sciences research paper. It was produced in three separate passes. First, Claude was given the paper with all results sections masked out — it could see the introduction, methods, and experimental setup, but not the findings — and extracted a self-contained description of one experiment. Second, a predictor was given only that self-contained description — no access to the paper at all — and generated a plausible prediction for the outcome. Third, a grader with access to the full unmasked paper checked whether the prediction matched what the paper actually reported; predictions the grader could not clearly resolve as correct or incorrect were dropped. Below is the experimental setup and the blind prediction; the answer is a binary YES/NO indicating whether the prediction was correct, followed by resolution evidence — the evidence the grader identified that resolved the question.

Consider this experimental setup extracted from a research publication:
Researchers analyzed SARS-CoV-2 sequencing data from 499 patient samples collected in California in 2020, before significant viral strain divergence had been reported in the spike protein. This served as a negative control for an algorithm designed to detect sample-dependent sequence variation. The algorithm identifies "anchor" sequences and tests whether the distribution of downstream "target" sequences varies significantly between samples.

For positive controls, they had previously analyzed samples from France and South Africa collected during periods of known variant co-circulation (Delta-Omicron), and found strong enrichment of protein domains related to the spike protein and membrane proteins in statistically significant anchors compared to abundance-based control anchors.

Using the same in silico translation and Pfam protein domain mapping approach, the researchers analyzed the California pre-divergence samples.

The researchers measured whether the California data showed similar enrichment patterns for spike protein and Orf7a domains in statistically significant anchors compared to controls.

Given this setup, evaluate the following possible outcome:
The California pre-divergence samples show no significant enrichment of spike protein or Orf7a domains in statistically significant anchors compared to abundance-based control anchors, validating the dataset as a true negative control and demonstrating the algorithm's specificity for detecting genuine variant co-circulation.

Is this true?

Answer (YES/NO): YES